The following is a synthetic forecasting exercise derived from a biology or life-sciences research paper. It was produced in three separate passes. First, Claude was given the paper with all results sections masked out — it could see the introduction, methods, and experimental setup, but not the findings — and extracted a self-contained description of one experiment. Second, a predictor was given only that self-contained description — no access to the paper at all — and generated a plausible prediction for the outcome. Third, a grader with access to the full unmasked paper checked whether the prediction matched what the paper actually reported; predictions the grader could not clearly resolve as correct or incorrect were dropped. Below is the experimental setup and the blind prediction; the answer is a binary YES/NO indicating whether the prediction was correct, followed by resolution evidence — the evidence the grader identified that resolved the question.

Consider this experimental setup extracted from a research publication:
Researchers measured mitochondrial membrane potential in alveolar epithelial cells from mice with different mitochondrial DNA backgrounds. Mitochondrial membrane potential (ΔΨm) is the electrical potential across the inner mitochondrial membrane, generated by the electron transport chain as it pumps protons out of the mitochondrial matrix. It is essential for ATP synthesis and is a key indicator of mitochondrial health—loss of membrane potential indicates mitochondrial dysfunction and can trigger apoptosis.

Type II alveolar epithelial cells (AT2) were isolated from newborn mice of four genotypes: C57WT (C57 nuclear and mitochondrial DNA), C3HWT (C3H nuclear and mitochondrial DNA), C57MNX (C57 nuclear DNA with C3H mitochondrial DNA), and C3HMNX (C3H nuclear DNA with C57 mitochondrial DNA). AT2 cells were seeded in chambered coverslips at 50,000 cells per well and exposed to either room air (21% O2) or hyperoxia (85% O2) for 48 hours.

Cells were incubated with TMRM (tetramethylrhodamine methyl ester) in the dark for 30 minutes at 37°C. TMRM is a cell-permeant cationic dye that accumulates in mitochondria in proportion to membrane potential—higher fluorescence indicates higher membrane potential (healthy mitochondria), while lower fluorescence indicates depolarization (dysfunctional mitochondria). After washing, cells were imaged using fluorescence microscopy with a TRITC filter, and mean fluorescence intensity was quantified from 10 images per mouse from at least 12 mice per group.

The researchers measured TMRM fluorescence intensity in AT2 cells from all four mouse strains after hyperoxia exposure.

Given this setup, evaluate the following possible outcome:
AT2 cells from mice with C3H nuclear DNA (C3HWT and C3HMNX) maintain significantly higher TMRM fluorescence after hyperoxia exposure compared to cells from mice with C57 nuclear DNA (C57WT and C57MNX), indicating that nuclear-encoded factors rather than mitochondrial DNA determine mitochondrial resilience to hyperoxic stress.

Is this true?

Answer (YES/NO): NO